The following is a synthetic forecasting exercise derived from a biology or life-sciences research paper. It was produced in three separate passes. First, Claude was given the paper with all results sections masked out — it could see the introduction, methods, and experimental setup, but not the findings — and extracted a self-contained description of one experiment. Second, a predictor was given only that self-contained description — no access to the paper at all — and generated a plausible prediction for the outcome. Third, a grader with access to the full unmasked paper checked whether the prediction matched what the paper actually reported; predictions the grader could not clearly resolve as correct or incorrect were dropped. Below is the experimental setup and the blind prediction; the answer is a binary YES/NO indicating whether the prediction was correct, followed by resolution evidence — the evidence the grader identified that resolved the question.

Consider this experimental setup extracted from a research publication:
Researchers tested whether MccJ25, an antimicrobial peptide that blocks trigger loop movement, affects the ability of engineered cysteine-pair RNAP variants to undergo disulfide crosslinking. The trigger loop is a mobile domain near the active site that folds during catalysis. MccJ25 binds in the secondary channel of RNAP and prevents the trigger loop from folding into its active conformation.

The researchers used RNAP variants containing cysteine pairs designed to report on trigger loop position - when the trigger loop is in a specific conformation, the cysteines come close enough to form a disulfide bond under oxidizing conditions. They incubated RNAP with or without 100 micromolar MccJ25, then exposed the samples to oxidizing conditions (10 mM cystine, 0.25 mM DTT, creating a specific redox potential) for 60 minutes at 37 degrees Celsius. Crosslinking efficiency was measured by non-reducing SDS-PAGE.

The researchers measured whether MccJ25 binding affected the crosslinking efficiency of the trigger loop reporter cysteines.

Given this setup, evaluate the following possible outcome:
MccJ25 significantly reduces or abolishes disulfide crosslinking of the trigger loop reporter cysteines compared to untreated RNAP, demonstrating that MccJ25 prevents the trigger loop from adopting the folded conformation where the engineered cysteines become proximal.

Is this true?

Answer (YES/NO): YES